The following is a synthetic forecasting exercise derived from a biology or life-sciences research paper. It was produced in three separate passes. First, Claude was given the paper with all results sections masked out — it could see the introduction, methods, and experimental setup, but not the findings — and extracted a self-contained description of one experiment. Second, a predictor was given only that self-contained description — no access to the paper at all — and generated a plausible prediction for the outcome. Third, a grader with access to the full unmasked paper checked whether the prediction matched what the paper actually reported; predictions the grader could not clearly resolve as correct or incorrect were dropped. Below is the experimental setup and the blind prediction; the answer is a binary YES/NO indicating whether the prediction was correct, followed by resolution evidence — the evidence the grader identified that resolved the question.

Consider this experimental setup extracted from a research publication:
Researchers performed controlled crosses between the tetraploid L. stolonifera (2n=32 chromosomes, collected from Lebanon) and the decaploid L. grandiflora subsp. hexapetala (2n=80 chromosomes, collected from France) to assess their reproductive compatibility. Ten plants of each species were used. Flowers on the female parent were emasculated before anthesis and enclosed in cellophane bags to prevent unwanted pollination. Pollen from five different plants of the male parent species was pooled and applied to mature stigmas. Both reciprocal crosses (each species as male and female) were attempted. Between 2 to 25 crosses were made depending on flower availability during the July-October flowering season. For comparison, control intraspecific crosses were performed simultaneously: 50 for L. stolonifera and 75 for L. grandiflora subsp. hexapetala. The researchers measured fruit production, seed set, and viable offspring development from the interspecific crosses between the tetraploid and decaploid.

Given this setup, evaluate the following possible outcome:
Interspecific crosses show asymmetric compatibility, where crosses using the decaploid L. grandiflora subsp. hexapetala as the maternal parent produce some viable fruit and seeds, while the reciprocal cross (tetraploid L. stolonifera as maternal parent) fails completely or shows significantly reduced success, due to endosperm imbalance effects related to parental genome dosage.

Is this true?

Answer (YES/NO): NO